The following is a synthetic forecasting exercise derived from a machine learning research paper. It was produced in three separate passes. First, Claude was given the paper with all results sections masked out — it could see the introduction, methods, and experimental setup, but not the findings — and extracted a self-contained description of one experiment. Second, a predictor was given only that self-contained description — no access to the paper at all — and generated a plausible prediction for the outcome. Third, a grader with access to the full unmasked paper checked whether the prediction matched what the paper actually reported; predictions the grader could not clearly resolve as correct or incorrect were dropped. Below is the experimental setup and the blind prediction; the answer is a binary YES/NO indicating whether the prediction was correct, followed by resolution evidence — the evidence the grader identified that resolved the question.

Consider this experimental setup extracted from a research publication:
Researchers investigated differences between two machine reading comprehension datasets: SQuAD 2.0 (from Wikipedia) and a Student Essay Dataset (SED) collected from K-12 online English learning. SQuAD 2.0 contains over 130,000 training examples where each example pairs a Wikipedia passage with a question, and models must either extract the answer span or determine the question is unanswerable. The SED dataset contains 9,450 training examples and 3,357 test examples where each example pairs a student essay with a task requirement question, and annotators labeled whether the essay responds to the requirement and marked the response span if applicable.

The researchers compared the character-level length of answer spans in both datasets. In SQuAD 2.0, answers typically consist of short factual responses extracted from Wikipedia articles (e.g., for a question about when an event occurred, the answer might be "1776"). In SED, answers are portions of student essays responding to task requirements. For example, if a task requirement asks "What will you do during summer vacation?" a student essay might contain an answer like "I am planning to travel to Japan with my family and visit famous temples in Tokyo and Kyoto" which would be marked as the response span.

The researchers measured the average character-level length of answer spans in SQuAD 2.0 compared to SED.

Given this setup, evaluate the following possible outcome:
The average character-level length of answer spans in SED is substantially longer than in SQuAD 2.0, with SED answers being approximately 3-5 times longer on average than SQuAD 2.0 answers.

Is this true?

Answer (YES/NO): NO